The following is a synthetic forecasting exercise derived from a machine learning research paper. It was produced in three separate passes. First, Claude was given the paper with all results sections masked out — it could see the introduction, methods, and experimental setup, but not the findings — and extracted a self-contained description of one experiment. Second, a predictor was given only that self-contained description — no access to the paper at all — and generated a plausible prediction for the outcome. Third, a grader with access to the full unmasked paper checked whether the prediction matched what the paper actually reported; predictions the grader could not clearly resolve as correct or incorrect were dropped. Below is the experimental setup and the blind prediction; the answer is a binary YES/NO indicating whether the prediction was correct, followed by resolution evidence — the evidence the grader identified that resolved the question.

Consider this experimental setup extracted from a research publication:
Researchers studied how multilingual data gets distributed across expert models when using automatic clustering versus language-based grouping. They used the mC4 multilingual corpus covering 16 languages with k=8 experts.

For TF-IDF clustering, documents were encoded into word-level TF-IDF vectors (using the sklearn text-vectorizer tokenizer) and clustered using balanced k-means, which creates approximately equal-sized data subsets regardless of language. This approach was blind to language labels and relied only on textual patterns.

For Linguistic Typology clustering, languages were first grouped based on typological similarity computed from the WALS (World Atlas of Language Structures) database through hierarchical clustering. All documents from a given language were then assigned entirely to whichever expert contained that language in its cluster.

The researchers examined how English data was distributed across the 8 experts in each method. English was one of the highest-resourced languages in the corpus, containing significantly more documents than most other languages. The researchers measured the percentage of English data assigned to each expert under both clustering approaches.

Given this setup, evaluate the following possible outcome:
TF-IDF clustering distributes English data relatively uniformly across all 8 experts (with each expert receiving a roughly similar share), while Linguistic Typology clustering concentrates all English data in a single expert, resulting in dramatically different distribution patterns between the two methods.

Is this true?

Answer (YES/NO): NO